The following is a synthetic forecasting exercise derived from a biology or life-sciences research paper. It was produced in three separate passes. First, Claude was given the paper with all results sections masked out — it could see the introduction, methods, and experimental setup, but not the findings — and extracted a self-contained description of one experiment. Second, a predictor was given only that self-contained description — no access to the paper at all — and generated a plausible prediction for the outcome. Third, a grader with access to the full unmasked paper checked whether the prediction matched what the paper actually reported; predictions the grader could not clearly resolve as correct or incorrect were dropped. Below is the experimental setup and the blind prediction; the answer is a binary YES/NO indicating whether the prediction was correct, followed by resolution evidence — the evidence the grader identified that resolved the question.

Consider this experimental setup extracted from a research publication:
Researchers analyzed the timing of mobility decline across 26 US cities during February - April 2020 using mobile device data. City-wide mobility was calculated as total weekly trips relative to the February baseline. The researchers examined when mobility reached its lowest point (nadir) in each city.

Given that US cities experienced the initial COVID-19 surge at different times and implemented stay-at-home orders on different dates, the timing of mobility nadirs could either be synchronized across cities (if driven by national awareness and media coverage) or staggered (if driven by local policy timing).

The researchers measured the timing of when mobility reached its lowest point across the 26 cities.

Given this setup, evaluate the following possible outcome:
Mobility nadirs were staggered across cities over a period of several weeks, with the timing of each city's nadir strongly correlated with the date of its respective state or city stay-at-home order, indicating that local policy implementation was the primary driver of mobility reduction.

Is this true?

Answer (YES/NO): NO